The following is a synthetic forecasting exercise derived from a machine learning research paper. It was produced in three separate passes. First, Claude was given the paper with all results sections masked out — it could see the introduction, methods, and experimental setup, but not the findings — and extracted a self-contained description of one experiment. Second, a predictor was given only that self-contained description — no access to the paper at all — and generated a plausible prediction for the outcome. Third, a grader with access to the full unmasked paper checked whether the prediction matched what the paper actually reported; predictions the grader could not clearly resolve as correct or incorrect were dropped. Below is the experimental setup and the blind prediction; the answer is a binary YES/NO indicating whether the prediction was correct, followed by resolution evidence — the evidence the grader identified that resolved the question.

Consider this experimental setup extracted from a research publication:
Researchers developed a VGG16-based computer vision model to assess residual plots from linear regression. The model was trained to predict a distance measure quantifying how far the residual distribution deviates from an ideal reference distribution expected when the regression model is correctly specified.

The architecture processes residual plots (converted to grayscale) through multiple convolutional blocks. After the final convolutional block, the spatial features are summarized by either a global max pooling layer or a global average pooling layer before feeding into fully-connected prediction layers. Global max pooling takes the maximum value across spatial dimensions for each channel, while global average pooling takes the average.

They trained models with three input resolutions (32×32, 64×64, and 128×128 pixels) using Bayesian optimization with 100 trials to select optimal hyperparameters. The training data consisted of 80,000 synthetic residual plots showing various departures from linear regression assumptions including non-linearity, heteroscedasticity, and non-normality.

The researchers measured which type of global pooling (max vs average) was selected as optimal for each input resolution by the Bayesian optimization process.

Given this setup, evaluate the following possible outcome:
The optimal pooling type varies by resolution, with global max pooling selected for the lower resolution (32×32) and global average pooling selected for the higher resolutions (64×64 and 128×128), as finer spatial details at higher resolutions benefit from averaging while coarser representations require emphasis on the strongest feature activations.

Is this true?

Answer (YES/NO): YES